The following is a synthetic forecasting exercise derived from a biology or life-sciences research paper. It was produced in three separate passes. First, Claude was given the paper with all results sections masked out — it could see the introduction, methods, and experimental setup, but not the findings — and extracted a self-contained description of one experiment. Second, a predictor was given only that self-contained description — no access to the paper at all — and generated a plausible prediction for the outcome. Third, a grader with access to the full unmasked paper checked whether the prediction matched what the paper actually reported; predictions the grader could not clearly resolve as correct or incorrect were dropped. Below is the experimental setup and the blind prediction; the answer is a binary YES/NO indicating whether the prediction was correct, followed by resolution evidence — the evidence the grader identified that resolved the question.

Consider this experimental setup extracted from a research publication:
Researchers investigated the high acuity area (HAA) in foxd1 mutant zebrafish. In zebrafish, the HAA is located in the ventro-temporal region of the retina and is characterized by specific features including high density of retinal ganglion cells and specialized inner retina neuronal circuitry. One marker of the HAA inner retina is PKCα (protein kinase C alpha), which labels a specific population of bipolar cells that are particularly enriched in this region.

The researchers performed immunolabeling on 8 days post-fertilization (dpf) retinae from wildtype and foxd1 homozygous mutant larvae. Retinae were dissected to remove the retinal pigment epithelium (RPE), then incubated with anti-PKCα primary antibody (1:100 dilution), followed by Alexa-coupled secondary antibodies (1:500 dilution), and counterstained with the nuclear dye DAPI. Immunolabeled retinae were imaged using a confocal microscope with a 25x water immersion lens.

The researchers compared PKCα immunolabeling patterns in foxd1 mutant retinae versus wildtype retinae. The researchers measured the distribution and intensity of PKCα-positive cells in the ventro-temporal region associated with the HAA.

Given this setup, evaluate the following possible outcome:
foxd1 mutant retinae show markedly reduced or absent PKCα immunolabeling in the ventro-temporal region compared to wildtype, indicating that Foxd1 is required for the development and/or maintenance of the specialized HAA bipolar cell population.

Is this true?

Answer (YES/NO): NO